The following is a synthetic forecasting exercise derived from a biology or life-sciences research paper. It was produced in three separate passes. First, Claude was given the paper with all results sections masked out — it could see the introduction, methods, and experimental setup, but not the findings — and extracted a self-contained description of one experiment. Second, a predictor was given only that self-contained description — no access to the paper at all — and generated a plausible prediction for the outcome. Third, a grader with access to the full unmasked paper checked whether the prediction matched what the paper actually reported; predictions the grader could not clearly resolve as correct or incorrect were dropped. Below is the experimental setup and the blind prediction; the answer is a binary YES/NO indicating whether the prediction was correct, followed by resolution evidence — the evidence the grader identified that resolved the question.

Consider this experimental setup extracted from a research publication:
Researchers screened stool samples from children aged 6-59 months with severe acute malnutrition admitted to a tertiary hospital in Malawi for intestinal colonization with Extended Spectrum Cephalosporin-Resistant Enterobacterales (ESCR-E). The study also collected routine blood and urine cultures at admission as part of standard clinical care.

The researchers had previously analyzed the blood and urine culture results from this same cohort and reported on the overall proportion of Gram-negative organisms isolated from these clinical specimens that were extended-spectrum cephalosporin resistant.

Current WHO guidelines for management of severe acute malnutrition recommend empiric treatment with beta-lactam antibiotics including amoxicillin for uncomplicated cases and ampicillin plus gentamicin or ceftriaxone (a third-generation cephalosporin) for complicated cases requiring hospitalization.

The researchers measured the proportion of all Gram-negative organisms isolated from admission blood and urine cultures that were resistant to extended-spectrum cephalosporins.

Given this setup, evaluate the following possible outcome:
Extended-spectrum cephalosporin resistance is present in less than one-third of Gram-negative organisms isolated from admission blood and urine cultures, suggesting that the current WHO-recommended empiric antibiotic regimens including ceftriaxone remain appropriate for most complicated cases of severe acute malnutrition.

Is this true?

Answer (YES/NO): NO